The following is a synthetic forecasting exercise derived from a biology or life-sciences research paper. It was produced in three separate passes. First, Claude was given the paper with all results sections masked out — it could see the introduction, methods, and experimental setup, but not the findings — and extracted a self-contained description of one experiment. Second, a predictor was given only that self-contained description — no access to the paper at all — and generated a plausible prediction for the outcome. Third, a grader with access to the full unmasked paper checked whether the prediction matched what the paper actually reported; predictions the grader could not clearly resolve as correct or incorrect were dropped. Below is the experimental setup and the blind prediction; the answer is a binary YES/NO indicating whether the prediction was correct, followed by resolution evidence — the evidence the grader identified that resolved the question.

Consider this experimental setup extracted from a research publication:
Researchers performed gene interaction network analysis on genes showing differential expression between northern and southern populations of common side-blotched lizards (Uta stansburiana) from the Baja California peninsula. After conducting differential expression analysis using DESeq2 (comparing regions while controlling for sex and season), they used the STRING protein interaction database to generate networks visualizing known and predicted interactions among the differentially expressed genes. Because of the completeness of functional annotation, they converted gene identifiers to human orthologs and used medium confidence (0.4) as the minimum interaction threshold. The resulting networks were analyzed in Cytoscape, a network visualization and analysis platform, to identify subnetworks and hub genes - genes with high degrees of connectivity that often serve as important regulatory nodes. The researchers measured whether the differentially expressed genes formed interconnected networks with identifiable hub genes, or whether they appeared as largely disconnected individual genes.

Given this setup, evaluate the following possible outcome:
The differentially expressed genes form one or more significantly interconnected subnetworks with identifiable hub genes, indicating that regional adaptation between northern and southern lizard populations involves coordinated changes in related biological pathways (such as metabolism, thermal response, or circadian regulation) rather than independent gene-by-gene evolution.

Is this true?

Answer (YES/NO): NO